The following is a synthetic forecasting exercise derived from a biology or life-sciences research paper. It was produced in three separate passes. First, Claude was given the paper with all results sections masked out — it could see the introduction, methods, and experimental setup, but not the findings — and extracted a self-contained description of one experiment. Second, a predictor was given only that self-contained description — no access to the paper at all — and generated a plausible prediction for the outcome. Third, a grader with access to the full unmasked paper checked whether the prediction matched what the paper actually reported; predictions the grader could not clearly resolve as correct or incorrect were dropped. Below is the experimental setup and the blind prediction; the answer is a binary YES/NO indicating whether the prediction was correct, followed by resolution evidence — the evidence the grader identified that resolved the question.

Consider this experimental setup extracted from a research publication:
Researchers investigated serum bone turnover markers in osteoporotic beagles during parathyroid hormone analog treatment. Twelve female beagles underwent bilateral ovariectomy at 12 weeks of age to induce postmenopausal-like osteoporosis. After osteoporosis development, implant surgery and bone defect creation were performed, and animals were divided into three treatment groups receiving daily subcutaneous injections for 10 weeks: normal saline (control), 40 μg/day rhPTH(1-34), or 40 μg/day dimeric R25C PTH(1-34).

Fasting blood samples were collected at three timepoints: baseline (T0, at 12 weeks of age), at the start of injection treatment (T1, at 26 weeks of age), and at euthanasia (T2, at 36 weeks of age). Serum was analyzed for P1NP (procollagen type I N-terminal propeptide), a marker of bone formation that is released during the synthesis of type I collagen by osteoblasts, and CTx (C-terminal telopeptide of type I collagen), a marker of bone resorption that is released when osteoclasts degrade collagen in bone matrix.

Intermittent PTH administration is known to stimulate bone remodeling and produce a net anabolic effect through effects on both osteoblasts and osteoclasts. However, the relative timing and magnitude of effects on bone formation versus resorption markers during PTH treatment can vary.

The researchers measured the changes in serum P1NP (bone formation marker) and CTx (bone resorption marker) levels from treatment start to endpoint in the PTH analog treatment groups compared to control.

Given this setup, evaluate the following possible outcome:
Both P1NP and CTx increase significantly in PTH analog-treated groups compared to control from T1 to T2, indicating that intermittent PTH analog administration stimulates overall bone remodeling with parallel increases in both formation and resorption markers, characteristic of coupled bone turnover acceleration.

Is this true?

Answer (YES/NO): NO